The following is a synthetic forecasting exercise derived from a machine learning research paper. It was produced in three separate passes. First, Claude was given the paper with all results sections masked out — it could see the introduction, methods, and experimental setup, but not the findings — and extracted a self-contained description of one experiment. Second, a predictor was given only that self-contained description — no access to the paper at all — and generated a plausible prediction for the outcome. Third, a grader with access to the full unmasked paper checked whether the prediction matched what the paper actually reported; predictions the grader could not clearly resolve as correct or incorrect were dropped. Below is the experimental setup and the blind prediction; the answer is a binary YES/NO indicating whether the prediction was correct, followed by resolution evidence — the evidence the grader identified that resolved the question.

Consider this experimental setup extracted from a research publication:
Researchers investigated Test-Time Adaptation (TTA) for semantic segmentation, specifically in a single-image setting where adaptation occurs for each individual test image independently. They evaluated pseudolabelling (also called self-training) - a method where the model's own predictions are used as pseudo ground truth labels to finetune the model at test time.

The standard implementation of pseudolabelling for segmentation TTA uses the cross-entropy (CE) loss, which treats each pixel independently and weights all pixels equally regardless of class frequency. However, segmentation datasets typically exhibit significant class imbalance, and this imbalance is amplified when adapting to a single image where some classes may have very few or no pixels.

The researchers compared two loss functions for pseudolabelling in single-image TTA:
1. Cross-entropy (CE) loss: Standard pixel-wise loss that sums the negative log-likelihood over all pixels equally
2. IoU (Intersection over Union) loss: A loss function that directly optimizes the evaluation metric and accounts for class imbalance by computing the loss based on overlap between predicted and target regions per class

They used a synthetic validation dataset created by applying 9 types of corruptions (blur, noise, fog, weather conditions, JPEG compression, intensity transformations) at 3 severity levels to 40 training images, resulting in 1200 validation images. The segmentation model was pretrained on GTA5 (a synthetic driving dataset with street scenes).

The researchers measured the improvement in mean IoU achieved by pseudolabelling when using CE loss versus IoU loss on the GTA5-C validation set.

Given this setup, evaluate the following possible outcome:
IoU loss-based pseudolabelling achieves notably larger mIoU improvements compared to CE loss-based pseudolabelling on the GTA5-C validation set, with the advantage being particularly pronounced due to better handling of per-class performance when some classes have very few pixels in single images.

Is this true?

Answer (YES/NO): YES